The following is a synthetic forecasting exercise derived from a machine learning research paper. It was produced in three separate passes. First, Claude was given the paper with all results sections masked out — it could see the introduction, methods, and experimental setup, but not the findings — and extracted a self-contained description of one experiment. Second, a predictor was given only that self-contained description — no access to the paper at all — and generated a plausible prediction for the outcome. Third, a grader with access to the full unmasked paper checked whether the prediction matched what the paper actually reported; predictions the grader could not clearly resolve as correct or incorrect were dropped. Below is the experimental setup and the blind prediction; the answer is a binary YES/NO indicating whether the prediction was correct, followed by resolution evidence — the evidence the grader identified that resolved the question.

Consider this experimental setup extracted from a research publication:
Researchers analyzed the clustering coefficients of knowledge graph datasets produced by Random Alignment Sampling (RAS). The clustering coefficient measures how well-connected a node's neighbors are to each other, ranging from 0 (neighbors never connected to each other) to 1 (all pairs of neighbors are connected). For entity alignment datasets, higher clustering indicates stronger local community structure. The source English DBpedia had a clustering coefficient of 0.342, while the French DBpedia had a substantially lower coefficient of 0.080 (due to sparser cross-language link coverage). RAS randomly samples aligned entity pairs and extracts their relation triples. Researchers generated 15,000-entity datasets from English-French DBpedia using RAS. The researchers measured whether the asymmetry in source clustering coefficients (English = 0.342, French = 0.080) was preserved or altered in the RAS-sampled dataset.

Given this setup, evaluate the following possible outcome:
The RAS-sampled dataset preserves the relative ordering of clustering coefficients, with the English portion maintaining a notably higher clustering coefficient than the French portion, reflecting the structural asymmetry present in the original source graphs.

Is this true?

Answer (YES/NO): NO